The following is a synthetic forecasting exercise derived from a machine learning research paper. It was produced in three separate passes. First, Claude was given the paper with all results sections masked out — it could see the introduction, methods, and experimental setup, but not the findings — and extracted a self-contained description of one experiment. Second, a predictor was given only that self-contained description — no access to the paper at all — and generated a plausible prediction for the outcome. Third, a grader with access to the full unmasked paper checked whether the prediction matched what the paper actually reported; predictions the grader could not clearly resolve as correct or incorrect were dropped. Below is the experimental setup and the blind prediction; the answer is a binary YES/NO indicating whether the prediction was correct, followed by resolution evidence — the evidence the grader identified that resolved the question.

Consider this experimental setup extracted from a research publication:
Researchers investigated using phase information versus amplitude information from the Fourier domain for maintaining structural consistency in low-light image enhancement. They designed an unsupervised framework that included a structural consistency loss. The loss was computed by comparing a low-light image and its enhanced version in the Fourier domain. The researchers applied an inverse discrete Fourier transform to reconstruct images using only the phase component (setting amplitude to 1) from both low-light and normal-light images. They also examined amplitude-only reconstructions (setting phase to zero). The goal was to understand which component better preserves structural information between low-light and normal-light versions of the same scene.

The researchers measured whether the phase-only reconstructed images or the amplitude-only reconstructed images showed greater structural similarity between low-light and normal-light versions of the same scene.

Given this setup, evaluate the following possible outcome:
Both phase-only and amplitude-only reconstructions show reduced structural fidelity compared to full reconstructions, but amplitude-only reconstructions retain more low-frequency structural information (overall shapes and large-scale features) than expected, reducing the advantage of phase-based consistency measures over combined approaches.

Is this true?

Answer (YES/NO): NO